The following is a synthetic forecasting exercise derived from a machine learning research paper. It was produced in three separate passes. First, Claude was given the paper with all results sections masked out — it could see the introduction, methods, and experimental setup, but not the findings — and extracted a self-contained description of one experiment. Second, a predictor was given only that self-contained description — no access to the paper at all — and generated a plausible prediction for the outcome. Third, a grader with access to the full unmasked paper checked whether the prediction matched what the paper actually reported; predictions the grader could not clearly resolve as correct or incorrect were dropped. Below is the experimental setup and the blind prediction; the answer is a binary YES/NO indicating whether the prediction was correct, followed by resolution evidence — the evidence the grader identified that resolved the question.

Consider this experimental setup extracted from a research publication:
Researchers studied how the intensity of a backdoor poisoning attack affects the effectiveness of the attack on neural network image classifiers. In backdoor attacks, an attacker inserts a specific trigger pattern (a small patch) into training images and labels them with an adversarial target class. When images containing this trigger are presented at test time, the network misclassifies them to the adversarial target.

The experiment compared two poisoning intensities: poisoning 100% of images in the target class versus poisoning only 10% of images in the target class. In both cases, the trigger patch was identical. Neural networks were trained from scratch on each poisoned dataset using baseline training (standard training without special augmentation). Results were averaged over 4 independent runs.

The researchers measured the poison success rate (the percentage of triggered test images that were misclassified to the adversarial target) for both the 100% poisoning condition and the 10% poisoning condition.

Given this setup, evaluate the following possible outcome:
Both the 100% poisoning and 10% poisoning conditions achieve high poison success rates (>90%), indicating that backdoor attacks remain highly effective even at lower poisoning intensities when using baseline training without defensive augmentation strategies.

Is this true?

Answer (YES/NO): NO